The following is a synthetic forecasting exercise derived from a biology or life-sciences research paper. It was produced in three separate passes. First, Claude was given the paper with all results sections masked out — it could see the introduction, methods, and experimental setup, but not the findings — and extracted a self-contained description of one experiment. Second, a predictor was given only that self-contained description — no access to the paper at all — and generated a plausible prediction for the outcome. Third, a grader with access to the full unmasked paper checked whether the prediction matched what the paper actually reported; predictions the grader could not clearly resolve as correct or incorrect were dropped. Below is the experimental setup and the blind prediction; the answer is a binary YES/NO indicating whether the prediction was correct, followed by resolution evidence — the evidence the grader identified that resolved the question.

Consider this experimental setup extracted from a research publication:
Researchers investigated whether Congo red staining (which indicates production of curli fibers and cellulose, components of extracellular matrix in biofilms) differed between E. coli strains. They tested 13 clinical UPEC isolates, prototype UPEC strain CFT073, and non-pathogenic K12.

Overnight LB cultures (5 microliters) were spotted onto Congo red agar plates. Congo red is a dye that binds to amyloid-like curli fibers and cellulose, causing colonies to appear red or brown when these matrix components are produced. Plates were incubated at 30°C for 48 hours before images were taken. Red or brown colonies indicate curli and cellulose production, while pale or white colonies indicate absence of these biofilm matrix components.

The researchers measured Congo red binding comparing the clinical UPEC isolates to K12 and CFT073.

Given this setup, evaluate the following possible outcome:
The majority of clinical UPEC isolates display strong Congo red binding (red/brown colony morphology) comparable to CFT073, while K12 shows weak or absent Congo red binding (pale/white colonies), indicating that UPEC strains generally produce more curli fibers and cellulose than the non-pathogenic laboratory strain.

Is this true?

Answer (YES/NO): NO